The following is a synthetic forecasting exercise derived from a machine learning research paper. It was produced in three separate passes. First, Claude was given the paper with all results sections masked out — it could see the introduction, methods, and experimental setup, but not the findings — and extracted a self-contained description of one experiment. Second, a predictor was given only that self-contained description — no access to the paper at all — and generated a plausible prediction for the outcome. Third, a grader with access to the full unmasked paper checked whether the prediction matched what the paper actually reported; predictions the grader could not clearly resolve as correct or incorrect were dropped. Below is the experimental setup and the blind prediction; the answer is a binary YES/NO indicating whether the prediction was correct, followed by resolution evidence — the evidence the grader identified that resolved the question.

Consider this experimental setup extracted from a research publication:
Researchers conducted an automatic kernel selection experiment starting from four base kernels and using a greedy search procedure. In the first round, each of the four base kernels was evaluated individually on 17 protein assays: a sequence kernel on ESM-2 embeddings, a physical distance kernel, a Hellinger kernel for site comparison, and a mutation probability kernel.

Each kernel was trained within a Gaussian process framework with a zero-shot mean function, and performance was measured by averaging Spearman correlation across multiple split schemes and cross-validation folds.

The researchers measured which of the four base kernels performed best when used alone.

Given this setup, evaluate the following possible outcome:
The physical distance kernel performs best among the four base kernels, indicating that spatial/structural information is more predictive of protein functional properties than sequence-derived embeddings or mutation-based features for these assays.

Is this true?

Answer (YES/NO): YES